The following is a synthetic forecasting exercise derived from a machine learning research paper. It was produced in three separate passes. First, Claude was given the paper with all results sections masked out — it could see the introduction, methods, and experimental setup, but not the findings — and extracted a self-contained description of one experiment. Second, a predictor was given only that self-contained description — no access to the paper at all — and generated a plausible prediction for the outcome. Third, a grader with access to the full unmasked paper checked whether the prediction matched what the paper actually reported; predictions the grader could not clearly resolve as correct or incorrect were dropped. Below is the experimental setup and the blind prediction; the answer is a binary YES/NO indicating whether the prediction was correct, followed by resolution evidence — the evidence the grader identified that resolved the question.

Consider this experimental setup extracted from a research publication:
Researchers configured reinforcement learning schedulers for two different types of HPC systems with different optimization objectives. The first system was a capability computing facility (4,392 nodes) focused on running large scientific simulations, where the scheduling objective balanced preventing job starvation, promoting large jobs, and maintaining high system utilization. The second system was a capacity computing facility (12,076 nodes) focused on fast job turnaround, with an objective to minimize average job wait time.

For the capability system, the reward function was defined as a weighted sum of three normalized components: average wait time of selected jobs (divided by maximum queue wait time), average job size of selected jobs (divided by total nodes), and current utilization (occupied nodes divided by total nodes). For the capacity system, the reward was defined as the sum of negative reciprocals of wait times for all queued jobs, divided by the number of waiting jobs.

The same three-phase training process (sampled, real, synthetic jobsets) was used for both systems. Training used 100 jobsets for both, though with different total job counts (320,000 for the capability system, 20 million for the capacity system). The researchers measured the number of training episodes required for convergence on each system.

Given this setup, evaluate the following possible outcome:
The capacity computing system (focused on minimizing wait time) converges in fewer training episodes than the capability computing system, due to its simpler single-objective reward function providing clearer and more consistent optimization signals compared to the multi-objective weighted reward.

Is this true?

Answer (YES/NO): YES